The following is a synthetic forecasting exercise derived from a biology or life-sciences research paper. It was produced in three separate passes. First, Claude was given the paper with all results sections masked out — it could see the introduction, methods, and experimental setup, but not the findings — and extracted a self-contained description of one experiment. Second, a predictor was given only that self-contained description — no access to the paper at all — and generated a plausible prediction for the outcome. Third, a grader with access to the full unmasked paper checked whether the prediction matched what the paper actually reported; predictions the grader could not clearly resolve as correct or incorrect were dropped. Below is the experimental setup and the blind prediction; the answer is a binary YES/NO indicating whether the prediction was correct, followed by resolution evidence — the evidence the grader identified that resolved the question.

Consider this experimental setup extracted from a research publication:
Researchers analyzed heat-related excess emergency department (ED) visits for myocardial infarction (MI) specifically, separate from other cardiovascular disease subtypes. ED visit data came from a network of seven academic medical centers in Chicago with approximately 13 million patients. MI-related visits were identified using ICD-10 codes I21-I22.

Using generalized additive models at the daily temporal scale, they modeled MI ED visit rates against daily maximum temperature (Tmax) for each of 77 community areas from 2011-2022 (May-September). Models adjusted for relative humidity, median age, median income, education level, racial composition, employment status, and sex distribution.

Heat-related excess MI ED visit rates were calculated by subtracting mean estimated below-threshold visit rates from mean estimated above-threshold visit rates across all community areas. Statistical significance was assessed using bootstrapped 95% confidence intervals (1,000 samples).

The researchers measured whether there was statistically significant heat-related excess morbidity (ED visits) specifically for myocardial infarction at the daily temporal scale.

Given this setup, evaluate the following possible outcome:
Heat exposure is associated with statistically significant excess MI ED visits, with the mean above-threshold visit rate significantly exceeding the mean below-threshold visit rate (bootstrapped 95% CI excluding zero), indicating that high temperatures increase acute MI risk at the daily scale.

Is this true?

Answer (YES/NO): NO